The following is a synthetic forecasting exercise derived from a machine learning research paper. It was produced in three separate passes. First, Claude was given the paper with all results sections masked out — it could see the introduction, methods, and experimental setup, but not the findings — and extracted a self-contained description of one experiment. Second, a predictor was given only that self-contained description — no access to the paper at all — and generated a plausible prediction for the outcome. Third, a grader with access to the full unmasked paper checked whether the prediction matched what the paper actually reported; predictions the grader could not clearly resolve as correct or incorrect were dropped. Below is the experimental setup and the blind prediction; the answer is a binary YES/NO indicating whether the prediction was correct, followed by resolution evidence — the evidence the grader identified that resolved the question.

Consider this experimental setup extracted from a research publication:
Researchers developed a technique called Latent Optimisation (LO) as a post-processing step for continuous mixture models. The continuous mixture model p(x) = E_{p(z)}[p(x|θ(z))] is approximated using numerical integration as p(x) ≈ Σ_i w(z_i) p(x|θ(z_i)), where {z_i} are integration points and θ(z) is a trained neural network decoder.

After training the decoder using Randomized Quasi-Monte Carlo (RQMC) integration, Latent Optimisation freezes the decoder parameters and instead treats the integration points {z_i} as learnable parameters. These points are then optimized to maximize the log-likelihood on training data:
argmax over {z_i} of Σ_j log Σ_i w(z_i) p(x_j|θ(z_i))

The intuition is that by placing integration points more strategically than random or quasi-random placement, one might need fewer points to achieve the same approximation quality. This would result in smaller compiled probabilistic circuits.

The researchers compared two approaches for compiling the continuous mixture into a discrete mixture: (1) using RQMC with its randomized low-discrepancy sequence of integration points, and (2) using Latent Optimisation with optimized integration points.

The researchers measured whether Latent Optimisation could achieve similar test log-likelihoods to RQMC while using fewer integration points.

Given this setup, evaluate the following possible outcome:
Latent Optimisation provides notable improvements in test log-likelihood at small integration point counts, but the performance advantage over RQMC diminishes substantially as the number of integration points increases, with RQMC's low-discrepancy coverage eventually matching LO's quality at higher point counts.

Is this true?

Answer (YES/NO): YES